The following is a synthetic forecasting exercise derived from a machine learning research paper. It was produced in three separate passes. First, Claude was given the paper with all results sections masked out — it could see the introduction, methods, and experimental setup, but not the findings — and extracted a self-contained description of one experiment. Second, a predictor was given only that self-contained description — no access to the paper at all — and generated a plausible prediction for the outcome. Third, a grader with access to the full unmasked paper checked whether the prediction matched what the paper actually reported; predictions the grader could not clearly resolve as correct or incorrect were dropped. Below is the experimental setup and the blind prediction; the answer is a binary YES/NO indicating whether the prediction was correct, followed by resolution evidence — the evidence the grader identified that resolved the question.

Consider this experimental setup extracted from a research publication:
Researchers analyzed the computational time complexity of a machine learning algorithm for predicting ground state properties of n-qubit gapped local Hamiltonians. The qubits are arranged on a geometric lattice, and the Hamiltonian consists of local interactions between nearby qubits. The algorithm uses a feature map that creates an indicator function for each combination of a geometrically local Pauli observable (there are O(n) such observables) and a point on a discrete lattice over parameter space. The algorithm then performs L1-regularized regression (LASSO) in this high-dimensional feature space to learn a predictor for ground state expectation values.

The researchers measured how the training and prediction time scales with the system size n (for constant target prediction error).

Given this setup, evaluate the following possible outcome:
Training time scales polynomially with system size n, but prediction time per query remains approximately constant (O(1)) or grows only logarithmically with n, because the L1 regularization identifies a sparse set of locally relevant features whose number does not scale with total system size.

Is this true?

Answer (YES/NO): NO